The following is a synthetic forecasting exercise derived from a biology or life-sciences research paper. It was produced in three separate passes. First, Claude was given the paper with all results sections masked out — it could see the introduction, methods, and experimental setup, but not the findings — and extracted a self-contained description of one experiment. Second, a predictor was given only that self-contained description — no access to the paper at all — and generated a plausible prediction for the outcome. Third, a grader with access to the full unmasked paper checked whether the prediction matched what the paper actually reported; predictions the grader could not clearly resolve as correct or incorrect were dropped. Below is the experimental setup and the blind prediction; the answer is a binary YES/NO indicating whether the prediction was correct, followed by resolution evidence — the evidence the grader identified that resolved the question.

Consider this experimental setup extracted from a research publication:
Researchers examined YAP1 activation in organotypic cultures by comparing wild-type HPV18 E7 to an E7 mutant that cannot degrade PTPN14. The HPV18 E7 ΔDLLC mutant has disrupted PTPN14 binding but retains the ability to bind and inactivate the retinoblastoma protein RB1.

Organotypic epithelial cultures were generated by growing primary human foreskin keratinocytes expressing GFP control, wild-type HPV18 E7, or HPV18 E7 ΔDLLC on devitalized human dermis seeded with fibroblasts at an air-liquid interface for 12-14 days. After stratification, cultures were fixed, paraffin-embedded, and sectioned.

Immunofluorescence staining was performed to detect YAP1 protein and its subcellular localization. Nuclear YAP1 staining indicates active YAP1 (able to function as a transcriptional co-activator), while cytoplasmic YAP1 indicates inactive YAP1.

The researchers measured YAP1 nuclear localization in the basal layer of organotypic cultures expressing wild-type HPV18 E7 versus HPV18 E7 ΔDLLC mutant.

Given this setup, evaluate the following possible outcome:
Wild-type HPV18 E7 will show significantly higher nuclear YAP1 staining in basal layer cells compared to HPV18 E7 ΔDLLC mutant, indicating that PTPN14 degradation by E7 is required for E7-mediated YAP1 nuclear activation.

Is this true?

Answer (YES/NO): YES